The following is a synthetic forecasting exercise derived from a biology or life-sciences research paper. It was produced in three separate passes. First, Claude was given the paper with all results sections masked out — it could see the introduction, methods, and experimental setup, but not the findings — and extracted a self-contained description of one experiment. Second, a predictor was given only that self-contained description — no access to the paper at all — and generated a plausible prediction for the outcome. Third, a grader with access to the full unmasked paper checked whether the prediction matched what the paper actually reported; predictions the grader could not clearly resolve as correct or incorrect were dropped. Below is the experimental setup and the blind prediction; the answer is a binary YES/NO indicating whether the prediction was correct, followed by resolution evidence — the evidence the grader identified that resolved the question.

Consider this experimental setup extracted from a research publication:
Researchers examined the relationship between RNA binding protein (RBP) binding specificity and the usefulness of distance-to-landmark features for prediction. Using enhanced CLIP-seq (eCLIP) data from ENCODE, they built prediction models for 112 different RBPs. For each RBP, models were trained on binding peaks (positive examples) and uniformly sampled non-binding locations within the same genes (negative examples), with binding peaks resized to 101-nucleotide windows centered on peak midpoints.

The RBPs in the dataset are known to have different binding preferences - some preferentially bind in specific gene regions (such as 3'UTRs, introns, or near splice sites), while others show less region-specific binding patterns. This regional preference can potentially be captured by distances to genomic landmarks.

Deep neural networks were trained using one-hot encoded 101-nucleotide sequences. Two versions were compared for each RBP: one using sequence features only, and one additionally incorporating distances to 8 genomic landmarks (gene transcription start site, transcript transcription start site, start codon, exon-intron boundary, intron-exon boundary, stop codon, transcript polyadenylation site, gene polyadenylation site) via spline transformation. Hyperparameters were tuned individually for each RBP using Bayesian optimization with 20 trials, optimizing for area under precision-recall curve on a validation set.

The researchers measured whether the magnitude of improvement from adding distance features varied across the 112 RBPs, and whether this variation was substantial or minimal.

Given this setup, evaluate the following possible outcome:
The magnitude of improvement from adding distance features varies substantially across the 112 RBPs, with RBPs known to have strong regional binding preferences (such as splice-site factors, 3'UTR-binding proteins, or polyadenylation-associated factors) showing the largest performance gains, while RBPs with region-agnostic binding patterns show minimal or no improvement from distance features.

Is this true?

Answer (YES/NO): YES